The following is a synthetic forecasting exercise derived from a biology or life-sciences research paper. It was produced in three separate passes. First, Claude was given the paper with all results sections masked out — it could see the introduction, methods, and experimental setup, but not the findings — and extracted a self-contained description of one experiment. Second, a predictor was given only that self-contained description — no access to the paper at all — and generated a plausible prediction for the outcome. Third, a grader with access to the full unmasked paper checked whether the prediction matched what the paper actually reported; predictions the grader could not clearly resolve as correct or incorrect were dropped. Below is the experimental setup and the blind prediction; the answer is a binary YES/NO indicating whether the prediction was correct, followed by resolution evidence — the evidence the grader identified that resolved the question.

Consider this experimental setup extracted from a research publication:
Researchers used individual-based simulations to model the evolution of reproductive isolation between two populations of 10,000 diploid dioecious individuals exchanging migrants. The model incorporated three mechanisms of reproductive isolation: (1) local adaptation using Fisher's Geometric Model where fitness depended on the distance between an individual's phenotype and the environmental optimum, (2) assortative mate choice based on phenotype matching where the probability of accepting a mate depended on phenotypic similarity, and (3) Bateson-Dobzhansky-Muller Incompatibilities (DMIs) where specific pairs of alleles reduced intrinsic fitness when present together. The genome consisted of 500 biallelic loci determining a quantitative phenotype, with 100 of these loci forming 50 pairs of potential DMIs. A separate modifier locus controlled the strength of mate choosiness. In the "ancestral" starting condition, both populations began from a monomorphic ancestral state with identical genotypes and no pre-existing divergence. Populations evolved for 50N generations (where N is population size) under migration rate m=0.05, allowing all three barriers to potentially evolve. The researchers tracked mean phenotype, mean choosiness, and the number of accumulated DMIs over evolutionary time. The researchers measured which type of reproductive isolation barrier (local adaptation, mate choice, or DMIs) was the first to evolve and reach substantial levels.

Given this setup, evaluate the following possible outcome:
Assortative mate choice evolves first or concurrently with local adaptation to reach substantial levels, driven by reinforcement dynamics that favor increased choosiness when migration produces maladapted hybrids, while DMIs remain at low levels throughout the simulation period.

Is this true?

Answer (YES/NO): NO